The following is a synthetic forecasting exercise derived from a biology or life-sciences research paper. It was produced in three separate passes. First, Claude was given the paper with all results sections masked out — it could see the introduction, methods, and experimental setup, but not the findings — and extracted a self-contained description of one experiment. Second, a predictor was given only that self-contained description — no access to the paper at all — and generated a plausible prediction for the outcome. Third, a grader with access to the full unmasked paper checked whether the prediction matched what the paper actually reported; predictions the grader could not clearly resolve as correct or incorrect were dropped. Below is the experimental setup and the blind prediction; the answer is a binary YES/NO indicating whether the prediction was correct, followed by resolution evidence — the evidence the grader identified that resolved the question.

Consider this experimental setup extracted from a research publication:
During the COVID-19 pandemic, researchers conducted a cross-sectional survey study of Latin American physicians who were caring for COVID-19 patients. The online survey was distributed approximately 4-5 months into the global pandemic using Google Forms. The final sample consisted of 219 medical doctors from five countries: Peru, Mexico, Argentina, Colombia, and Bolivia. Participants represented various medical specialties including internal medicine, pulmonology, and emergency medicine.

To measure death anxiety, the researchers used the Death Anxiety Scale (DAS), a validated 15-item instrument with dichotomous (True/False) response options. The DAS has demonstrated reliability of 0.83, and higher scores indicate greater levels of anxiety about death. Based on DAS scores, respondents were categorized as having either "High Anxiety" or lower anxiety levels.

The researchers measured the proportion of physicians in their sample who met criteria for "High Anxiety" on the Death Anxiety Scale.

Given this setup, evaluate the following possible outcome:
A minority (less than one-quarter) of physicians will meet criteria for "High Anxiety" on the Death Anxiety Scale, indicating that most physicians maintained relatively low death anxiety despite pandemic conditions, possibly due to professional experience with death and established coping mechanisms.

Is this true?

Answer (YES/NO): NO